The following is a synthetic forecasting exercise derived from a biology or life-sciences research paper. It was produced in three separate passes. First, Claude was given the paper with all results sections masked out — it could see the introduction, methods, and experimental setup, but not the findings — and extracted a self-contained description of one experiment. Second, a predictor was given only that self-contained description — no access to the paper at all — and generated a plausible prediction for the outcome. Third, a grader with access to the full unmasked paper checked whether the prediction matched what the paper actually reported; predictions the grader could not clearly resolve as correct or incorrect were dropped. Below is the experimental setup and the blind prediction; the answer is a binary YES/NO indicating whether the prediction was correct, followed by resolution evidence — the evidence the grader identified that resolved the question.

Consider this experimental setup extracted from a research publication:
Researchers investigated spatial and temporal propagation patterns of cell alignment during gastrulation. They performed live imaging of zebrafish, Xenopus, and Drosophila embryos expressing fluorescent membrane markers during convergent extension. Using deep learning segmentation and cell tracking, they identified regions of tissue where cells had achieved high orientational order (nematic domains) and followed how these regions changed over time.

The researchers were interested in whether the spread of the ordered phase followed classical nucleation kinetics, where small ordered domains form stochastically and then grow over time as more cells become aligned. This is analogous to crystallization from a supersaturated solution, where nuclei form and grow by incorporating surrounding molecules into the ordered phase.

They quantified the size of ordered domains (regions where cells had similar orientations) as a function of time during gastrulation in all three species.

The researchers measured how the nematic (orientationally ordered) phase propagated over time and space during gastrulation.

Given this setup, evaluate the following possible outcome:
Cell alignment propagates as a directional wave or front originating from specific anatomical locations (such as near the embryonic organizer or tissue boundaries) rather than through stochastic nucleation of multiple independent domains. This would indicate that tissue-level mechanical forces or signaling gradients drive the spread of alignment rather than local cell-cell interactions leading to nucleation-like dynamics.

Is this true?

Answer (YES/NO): NO